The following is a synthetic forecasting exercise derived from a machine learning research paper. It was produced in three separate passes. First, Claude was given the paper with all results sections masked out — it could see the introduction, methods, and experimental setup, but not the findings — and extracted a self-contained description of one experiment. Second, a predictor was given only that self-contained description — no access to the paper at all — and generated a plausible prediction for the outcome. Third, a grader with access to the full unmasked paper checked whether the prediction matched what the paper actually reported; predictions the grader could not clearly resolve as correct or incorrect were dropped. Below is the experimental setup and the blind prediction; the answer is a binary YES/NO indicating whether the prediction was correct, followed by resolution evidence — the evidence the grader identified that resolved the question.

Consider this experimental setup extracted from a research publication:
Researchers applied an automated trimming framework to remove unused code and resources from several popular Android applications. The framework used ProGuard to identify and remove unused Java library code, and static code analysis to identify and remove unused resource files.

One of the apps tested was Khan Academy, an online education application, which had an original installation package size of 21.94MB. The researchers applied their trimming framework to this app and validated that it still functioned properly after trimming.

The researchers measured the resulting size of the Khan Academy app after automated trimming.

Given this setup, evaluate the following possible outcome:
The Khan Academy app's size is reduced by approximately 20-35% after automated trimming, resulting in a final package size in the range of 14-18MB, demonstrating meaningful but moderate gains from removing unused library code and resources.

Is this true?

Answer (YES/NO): YES